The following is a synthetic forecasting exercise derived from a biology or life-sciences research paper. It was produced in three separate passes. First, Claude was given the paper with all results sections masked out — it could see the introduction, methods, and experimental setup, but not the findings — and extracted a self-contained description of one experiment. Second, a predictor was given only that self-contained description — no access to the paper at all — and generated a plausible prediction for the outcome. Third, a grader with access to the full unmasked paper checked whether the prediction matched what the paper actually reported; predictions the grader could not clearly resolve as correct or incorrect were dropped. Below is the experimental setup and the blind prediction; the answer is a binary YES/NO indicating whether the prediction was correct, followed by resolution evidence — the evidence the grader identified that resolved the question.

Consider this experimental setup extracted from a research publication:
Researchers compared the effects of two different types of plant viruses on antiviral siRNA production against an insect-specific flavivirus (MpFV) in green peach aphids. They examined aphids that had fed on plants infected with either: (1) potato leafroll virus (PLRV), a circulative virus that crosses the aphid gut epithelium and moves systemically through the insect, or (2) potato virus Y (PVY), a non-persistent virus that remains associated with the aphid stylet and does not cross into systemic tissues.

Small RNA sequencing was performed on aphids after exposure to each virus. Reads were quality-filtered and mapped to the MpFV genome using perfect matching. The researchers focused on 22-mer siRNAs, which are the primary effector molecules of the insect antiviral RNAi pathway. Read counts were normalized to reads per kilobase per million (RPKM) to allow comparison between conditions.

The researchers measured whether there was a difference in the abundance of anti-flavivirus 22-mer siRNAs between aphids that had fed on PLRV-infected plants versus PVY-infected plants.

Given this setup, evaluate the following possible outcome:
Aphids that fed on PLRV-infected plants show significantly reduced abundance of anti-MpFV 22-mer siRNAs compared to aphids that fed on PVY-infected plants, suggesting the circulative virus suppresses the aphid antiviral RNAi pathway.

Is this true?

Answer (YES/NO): YES